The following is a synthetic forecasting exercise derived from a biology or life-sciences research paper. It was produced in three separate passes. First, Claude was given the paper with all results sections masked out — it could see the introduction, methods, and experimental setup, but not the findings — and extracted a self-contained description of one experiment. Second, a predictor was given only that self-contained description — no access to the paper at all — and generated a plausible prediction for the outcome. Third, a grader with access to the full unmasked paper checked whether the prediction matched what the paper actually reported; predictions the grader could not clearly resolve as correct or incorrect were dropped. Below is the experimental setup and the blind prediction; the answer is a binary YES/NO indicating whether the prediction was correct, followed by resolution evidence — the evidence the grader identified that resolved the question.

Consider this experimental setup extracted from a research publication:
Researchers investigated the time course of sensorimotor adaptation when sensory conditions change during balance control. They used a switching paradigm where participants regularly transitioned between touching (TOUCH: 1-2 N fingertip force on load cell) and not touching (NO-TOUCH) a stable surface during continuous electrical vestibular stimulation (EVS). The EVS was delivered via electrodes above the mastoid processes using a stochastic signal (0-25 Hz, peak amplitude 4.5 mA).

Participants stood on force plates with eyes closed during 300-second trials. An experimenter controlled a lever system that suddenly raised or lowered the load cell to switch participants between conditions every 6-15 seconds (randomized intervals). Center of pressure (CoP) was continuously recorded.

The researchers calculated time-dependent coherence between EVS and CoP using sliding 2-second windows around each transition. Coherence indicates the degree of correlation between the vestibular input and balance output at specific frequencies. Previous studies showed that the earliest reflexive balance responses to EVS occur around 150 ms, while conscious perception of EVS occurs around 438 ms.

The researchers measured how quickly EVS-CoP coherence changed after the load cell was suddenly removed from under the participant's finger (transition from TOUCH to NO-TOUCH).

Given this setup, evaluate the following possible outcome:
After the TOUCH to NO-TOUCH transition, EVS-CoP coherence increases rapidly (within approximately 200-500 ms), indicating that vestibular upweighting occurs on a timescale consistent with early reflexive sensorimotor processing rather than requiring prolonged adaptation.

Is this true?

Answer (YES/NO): NO